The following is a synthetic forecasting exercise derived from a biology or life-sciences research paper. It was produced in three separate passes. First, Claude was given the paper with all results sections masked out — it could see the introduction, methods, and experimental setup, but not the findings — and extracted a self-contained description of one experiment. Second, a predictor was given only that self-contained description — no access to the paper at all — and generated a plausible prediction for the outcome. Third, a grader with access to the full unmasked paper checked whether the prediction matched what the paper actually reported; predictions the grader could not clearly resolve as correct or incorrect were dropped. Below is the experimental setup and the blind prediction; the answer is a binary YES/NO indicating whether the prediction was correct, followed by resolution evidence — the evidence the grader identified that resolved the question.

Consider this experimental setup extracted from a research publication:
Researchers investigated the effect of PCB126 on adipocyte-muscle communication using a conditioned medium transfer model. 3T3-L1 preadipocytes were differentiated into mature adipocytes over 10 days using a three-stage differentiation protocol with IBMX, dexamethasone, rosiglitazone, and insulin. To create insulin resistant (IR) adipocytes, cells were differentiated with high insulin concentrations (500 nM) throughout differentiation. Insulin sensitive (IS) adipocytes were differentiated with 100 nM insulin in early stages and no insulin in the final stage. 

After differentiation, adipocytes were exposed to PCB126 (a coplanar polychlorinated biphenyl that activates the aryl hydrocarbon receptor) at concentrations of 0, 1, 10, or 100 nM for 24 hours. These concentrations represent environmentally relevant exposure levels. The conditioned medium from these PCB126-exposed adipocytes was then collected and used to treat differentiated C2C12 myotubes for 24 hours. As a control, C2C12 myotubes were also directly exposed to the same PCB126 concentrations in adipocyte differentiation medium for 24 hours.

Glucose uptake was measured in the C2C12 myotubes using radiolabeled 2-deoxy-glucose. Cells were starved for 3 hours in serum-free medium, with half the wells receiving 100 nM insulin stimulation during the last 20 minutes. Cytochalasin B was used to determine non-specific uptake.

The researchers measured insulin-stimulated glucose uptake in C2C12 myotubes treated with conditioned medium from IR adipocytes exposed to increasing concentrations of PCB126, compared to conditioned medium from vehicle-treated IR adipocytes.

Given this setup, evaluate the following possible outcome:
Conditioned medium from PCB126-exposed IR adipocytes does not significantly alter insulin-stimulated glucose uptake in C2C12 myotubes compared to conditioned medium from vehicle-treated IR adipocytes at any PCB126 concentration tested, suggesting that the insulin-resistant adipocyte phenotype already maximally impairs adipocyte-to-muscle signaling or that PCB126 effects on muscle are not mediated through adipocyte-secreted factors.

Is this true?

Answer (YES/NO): NO